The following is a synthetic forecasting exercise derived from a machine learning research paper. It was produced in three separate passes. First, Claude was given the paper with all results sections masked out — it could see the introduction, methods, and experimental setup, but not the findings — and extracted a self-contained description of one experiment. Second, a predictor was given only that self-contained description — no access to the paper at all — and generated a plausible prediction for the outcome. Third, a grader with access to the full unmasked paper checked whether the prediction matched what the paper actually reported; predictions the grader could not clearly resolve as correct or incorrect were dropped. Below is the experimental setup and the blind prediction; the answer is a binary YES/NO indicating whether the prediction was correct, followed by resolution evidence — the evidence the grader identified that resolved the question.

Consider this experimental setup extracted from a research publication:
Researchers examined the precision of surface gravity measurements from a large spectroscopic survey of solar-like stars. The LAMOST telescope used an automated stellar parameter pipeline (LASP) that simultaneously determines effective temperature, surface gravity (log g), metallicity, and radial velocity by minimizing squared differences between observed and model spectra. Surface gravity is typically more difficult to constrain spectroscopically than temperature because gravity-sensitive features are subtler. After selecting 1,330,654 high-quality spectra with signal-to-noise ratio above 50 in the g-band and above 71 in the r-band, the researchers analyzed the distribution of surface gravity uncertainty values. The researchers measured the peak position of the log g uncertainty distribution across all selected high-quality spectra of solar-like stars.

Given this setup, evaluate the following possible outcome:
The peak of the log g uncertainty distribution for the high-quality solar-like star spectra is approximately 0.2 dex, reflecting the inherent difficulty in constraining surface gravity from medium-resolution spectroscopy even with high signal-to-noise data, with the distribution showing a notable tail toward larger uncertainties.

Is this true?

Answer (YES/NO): NO